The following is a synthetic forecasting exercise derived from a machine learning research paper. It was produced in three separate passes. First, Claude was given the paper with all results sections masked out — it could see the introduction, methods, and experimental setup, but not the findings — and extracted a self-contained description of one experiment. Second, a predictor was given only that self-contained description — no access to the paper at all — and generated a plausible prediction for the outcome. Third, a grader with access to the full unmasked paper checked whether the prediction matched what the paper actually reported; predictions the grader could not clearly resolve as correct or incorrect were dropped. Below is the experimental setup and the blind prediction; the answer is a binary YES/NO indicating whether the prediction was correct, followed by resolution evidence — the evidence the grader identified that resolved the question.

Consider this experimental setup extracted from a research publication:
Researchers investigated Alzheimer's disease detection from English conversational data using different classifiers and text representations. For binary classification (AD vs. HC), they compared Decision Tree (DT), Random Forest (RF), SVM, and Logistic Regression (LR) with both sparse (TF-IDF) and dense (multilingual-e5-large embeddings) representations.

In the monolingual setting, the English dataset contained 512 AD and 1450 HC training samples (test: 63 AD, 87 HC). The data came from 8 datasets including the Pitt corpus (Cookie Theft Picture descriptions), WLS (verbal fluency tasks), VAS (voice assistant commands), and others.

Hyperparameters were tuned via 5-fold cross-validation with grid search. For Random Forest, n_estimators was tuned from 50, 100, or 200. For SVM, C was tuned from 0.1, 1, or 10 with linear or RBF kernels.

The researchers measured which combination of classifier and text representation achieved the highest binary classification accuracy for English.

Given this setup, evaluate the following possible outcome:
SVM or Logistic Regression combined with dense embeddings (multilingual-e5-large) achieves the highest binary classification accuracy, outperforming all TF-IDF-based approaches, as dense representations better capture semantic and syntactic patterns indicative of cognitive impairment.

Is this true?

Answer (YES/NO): YES